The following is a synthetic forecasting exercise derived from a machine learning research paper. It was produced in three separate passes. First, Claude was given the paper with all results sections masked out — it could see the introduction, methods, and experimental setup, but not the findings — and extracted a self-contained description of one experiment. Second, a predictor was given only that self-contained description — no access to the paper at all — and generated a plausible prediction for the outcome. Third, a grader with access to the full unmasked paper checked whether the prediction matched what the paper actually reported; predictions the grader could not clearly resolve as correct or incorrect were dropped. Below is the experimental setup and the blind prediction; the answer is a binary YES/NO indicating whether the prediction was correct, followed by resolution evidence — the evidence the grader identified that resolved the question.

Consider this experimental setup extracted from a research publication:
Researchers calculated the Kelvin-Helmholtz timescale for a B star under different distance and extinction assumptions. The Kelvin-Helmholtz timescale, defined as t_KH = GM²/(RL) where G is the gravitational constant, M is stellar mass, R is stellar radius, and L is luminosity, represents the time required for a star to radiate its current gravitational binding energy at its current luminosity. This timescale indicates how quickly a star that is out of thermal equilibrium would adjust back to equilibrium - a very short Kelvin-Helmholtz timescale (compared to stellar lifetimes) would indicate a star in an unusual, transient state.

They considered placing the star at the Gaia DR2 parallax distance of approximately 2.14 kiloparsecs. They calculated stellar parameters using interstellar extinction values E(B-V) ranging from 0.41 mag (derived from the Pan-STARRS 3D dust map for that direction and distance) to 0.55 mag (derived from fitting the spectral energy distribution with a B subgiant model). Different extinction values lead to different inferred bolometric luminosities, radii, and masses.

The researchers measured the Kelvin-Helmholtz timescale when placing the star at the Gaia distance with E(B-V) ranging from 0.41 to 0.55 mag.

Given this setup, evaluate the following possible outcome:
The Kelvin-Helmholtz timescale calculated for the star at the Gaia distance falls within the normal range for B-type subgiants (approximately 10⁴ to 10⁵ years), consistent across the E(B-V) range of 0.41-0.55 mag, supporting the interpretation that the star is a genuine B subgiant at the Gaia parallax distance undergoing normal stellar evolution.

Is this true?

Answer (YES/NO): NO